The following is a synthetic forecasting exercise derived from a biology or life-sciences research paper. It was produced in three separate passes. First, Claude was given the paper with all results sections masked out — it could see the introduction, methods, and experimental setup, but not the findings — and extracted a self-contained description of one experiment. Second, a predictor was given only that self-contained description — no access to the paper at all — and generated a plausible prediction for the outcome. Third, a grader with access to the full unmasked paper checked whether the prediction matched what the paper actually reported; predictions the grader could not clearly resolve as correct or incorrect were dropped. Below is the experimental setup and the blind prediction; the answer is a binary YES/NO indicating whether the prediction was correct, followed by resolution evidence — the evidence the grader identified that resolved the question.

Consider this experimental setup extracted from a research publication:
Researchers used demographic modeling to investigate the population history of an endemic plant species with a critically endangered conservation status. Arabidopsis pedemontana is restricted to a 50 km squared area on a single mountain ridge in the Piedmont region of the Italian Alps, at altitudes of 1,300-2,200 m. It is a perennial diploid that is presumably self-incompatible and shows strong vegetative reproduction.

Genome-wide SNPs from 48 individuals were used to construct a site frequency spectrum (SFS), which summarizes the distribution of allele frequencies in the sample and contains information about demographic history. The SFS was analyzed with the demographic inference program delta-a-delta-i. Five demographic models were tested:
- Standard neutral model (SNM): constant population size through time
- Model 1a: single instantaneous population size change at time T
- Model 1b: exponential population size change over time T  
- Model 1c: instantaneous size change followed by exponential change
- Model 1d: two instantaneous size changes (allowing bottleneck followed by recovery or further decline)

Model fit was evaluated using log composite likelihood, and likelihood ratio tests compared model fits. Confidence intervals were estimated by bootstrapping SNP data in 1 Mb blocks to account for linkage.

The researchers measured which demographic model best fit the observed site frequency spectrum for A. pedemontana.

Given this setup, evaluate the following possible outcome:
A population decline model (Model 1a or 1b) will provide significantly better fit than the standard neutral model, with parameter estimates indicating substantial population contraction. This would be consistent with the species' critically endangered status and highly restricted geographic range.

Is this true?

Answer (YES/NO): YES